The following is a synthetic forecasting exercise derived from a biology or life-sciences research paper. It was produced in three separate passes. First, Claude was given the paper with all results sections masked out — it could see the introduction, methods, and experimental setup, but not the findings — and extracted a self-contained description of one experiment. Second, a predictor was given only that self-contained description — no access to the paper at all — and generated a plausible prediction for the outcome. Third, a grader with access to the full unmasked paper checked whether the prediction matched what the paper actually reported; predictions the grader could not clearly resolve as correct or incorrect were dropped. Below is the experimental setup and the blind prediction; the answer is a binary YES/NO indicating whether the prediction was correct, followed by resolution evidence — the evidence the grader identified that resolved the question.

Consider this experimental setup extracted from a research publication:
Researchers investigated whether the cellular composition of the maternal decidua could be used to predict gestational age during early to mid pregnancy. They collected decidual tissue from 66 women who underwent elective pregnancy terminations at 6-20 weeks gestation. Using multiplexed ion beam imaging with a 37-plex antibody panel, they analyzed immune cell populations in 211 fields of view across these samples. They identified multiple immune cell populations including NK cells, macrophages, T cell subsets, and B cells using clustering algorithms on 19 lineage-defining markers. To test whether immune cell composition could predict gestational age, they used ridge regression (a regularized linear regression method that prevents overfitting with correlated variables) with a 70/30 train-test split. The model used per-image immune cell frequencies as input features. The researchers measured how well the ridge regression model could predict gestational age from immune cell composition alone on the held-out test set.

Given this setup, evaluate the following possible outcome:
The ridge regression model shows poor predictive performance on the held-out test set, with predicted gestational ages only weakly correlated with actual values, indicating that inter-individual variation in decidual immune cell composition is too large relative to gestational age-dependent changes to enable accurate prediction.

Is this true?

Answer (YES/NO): NO